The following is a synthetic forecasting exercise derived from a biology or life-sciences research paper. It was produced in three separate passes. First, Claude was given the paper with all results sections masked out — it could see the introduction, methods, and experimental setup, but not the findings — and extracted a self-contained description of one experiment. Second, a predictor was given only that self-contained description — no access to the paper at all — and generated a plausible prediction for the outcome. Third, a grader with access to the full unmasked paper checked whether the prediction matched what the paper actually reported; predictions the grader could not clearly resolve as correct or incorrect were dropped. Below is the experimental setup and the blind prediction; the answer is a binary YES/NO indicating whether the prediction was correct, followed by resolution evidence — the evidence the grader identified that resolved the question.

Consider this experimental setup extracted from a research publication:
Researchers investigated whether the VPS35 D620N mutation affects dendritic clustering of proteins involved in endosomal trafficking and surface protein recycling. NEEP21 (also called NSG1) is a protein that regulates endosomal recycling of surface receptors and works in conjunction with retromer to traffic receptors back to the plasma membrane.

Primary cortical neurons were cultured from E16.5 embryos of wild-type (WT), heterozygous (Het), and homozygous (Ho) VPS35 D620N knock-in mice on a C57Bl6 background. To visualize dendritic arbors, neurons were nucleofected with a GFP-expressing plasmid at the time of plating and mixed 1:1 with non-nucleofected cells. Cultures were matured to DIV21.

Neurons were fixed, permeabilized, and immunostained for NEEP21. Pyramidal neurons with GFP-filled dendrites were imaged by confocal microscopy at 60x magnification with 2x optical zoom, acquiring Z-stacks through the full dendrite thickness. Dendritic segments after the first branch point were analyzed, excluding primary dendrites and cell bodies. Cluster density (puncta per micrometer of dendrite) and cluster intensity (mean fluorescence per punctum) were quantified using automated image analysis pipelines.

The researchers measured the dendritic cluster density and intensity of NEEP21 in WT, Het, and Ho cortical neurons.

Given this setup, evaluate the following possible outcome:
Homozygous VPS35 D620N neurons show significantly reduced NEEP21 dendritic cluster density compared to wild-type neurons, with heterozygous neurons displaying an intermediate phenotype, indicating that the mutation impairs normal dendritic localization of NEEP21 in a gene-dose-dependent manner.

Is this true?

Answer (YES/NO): NO